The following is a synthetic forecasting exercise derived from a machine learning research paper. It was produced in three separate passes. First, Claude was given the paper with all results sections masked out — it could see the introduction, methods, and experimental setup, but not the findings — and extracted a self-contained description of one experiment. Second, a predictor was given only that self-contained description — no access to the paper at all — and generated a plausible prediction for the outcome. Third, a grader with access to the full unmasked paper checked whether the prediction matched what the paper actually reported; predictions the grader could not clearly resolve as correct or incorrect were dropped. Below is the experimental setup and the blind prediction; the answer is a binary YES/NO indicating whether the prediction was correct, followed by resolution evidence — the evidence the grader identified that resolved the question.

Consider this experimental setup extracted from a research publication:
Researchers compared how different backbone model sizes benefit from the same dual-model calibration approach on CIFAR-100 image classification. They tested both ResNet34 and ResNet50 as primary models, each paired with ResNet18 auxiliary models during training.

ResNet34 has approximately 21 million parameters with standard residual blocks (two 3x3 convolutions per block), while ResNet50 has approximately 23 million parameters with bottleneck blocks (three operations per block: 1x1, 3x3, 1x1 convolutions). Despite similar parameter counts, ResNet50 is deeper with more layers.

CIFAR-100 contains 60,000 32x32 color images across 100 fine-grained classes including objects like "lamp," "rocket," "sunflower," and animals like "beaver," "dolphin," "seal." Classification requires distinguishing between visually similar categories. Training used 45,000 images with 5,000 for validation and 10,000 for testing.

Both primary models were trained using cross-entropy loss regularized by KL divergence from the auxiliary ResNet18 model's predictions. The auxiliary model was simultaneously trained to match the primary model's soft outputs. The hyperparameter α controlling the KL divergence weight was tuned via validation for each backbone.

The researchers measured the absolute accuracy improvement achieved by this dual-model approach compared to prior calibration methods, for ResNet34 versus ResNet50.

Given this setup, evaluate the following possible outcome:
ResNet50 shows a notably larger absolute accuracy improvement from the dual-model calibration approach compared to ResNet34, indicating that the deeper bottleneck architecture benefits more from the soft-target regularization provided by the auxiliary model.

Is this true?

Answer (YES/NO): YES